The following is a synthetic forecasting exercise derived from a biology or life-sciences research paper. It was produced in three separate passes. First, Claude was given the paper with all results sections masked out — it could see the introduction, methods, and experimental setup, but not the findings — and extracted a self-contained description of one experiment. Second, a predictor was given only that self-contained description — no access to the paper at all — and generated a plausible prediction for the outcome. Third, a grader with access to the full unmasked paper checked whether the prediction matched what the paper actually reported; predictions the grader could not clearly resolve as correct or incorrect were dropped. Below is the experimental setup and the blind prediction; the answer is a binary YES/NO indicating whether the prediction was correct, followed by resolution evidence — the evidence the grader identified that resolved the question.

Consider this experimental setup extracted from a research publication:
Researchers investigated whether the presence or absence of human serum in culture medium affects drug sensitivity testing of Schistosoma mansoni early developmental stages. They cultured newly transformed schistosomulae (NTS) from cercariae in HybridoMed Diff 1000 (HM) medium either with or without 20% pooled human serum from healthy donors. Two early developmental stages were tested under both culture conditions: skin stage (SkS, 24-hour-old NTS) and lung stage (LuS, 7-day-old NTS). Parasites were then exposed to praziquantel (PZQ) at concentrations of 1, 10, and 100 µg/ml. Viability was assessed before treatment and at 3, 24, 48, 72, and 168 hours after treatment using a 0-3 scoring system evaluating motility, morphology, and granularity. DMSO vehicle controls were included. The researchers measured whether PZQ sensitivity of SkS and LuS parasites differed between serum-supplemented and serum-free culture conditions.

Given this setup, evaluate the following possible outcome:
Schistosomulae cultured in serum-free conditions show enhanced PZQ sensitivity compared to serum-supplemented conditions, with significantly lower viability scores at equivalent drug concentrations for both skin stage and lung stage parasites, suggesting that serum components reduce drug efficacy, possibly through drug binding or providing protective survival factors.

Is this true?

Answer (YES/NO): NO